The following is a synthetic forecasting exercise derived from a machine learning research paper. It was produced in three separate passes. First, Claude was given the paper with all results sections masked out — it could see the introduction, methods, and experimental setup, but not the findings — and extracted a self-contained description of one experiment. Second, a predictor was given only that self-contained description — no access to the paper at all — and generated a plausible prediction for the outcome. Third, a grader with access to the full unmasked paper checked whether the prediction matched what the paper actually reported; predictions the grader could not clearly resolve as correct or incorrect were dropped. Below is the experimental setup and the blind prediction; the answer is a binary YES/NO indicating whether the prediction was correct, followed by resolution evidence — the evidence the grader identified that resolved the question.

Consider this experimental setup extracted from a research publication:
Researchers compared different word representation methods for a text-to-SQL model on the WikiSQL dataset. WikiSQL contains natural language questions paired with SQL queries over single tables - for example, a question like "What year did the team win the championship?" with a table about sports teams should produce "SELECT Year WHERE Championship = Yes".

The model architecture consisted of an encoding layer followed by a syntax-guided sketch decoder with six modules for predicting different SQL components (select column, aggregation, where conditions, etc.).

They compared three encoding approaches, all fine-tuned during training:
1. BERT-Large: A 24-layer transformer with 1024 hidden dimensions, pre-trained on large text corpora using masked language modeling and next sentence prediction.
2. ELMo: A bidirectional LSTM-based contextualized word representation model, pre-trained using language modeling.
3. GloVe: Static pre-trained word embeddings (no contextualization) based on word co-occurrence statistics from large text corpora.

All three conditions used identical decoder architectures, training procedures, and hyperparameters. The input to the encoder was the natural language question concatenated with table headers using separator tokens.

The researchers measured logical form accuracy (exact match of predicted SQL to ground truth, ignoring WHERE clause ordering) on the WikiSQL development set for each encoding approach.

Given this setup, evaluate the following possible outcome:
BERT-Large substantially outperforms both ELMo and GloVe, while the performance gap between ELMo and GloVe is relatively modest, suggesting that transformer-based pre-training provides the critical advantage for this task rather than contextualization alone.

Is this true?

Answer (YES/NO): YES